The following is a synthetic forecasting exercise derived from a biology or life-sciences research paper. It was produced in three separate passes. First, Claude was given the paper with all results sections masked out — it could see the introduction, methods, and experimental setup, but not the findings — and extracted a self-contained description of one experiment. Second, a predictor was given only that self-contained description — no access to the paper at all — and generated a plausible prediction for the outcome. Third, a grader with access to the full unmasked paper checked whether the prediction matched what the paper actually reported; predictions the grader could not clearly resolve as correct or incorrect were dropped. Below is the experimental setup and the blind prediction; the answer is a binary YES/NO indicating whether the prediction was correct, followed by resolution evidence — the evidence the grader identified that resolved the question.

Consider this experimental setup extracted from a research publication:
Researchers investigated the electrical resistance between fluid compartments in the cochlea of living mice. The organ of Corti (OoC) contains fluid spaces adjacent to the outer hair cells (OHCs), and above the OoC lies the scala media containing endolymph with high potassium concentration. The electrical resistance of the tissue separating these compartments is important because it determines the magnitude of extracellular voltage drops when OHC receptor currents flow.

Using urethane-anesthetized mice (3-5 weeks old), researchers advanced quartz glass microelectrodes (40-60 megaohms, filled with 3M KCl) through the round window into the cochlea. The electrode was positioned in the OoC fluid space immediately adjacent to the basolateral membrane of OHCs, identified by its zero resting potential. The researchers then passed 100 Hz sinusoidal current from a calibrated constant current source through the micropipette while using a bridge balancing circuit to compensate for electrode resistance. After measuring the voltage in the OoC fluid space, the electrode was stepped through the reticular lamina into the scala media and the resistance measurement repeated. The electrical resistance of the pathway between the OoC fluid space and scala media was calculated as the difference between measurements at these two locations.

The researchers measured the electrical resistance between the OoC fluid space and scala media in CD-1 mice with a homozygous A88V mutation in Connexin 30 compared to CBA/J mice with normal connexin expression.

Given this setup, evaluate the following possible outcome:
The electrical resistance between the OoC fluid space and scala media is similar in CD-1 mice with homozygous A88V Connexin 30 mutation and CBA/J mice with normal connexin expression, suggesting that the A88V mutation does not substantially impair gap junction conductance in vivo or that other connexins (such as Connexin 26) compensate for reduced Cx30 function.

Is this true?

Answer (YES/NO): NO